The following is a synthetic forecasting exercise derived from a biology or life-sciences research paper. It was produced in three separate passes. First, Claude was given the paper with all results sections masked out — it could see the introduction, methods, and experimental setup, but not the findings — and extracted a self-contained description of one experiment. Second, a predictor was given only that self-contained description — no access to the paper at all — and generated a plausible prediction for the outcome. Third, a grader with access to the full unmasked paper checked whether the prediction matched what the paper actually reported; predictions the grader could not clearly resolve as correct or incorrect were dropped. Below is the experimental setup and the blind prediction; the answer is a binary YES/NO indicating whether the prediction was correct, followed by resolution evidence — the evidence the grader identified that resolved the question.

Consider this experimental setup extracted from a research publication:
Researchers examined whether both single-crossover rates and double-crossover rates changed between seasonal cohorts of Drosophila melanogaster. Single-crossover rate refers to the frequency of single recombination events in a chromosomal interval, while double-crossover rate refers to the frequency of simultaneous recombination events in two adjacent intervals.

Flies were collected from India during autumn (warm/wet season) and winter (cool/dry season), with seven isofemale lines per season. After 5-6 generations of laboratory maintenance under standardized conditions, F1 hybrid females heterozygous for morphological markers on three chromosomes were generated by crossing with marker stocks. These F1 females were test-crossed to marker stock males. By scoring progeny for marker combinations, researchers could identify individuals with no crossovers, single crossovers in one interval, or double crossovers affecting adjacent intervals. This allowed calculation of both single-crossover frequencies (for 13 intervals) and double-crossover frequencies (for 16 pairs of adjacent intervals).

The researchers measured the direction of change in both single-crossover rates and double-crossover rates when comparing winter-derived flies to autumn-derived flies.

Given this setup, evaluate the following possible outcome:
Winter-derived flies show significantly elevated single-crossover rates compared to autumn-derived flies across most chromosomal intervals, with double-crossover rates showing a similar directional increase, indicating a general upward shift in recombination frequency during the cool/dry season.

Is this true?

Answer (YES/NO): NO